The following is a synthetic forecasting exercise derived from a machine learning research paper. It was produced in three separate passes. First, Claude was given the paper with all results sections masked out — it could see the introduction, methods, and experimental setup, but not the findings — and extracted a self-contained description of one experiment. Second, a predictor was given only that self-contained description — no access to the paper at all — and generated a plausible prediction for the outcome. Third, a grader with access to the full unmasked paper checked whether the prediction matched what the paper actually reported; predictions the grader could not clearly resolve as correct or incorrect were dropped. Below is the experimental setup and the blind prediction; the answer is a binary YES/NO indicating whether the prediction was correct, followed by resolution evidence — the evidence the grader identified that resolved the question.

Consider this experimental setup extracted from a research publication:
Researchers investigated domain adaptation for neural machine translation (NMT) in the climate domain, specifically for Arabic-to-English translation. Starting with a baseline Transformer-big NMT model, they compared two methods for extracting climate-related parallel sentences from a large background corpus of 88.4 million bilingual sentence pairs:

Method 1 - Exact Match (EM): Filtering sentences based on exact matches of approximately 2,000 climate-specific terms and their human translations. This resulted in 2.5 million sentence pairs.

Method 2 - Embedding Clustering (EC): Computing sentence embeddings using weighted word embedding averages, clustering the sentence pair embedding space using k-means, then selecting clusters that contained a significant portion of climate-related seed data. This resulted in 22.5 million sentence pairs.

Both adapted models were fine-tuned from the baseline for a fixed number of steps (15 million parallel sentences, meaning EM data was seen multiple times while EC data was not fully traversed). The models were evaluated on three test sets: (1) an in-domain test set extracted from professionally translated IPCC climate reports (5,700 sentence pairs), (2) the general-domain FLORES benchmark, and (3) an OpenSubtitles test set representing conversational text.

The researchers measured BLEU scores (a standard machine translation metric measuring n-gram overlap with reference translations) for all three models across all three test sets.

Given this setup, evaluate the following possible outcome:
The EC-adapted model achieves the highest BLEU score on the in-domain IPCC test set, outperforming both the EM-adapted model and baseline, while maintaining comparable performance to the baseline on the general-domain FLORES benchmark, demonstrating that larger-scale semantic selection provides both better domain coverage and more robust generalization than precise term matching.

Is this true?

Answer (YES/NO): NO